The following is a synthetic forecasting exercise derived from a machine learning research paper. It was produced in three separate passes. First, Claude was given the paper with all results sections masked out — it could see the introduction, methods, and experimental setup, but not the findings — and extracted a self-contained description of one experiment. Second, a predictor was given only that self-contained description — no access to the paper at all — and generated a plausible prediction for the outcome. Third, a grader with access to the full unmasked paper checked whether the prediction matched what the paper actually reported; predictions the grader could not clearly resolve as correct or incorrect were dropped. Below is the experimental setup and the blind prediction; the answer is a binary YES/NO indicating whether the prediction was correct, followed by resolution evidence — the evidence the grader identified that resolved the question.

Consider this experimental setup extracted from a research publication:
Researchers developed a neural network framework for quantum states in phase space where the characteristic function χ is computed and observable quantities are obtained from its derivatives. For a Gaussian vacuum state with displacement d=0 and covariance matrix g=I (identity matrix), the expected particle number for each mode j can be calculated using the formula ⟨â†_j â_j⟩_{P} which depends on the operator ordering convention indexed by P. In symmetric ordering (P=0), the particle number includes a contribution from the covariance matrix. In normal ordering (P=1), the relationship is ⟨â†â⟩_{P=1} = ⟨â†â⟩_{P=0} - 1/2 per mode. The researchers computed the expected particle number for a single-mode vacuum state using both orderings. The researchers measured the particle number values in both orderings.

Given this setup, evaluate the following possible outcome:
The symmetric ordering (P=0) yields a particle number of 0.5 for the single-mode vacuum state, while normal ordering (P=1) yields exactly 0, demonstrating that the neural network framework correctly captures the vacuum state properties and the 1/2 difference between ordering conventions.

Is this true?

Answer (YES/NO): YES